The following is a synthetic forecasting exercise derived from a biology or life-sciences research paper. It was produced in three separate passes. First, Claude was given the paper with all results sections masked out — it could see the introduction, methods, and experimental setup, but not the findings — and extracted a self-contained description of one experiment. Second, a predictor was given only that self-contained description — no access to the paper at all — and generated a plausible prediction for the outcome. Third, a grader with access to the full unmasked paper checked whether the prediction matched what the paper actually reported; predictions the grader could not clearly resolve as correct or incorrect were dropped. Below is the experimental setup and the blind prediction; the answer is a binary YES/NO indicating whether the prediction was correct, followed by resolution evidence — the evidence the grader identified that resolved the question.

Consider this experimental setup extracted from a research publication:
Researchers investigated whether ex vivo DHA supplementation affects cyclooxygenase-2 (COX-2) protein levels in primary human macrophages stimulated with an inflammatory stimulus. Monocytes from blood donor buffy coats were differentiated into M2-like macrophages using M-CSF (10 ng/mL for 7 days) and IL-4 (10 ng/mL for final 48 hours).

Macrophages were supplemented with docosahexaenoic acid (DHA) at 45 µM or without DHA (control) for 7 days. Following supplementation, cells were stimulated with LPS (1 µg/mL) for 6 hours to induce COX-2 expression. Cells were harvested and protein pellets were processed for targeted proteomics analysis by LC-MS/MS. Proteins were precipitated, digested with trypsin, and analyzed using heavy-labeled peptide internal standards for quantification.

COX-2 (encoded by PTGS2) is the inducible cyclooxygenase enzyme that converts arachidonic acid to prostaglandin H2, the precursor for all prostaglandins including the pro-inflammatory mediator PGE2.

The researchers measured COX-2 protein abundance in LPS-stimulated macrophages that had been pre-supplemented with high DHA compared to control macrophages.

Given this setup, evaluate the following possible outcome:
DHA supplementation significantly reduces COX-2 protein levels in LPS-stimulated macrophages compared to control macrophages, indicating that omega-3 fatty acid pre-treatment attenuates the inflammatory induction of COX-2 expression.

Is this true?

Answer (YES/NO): NO